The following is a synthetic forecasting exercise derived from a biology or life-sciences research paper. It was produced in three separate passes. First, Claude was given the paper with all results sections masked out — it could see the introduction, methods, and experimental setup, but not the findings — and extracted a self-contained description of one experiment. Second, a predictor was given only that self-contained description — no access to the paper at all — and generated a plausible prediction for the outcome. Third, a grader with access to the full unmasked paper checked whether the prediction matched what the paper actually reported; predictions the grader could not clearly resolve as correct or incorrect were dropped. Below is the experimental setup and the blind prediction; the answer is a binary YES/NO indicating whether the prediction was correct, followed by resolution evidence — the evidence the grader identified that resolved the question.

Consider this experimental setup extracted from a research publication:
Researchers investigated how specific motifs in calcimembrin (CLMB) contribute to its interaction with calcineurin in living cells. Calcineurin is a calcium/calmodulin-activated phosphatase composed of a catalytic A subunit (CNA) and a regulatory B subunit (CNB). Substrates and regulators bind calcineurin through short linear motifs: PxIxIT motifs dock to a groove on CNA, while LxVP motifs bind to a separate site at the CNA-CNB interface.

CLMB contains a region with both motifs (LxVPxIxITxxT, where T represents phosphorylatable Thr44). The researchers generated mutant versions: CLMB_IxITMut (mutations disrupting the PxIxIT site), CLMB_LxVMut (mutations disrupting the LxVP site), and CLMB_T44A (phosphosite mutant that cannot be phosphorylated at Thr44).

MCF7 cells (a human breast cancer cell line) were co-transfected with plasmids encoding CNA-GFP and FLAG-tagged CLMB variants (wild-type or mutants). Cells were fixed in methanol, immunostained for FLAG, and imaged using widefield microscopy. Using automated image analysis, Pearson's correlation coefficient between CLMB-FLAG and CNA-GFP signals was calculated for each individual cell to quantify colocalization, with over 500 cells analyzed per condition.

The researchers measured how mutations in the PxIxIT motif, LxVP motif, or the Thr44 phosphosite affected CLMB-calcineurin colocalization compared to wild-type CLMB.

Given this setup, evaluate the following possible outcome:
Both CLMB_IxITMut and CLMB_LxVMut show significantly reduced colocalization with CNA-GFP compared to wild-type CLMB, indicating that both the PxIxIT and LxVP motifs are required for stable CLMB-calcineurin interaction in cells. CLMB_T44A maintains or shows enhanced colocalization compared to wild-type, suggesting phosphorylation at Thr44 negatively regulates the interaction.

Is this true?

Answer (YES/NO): NO